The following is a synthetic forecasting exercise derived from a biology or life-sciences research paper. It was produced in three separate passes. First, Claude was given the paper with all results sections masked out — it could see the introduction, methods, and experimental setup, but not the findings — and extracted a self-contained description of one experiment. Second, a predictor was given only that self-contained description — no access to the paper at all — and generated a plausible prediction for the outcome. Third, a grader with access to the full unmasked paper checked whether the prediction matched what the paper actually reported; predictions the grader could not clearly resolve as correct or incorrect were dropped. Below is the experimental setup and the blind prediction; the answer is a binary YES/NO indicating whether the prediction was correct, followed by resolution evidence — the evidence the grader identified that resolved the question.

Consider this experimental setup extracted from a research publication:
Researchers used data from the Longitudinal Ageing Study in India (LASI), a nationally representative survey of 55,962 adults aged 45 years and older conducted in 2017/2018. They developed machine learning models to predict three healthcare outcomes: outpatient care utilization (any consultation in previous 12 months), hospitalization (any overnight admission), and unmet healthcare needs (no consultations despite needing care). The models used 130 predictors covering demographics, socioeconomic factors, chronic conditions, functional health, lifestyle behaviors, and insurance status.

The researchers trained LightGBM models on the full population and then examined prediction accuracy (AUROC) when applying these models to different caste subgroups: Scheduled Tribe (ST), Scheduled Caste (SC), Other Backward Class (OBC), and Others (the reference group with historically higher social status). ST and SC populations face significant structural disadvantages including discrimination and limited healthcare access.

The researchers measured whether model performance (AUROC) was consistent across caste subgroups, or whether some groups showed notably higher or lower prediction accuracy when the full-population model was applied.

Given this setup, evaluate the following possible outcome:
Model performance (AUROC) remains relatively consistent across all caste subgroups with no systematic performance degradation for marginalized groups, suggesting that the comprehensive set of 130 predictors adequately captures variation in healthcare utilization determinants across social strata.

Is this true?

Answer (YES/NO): NO